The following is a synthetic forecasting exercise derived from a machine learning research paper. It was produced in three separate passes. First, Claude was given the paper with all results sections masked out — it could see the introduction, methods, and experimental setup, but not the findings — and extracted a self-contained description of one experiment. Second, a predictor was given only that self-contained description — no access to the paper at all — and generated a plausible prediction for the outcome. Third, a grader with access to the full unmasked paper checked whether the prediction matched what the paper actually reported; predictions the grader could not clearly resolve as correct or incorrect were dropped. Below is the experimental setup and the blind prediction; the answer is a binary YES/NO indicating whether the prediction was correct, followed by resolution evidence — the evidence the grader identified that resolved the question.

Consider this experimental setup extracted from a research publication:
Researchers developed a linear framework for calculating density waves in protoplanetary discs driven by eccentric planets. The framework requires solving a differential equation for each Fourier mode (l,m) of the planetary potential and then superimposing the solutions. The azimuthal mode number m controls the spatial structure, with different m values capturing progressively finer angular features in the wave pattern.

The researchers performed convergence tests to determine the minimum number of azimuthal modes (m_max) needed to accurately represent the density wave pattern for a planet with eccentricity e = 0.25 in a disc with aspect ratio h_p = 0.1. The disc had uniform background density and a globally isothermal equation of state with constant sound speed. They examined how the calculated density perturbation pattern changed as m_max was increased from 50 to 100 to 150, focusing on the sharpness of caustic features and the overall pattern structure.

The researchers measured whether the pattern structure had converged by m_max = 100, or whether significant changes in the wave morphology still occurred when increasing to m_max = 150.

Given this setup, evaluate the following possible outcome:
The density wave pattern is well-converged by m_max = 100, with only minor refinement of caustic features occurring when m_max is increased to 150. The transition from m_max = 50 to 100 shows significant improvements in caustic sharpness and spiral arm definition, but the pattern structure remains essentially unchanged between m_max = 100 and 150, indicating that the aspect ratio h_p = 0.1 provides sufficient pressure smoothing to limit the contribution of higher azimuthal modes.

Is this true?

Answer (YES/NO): NO